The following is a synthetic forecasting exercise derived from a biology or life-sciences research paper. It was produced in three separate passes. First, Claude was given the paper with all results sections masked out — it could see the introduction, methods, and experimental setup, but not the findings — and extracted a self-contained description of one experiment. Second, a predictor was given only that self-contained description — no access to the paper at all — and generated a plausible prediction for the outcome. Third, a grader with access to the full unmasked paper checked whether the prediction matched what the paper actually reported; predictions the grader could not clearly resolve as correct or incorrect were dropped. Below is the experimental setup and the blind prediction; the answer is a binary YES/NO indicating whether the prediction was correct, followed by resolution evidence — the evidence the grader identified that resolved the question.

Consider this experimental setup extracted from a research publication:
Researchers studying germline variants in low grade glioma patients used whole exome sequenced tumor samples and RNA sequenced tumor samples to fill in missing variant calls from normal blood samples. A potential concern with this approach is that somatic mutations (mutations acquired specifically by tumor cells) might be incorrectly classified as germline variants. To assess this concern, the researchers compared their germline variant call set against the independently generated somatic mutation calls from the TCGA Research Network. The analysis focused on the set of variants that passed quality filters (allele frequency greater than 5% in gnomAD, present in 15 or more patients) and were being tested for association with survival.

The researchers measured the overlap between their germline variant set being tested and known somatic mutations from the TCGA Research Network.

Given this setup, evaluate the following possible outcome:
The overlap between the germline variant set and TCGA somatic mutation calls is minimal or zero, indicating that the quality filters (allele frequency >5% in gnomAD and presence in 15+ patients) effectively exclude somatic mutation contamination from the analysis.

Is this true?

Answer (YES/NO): YES